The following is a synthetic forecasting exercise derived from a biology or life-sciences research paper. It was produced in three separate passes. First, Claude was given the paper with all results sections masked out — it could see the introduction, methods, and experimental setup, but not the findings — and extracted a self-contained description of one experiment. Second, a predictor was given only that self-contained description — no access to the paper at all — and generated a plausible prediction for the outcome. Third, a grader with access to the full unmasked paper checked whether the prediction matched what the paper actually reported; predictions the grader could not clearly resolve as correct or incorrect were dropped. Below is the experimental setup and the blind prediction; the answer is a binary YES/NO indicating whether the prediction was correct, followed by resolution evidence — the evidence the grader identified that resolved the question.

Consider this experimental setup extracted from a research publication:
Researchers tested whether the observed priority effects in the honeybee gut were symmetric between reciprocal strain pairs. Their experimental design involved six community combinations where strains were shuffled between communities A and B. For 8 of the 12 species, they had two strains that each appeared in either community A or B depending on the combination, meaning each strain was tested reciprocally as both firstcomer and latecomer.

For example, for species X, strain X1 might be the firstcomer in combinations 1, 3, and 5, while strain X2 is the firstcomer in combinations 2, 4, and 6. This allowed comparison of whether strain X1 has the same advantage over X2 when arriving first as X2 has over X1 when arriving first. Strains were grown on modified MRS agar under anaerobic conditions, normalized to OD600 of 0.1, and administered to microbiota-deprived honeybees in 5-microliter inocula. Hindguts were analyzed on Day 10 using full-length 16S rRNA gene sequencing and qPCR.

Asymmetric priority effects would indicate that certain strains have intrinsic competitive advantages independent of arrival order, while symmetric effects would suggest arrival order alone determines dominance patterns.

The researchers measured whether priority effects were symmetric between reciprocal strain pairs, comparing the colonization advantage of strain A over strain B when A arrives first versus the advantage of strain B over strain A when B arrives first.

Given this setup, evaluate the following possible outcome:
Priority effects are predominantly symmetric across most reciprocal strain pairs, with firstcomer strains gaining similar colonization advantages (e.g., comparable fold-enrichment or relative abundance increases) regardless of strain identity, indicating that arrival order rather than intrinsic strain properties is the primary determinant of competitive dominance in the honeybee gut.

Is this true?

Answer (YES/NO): NO